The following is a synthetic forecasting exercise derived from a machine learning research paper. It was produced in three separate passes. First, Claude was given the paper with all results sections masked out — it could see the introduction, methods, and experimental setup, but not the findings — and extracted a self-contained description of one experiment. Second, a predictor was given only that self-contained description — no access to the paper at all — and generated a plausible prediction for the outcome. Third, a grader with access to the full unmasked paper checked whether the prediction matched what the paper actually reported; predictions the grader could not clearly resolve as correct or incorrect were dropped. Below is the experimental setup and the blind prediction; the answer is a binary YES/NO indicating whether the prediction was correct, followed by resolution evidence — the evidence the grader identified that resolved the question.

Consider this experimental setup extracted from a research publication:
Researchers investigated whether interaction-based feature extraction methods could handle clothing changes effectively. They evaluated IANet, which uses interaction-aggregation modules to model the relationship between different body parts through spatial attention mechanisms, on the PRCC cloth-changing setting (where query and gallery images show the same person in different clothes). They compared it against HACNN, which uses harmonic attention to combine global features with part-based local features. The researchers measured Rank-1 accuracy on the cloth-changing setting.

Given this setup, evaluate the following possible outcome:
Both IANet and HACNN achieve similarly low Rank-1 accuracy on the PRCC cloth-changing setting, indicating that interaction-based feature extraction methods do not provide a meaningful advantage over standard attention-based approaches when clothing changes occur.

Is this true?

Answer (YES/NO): NO